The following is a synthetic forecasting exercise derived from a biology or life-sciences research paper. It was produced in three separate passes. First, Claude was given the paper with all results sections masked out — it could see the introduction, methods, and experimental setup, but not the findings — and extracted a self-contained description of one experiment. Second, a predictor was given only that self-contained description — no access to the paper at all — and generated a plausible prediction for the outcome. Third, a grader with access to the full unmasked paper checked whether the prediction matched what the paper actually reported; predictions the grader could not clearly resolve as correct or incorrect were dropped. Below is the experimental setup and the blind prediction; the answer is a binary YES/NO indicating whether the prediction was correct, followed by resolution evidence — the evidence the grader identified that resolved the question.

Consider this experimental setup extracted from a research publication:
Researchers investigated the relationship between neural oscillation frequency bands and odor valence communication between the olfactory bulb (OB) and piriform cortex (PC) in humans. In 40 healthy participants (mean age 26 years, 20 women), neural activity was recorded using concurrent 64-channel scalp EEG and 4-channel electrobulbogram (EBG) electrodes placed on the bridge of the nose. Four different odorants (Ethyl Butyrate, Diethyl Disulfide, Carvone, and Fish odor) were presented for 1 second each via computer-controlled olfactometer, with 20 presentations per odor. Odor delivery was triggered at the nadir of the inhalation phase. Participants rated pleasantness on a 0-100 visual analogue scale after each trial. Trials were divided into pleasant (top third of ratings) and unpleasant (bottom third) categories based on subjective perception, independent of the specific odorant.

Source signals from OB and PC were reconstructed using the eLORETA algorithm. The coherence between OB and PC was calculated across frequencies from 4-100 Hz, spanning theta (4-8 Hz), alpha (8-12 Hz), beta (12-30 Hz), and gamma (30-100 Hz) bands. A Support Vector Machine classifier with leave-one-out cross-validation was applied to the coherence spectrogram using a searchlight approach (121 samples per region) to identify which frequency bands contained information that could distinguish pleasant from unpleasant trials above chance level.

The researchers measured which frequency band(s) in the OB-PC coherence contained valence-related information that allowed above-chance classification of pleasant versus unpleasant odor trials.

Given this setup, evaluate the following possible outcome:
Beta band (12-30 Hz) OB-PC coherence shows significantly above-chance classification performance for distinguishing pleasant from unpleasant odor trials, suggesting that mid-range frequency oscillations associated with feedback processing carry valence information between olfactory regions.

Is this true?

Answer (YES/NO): YES